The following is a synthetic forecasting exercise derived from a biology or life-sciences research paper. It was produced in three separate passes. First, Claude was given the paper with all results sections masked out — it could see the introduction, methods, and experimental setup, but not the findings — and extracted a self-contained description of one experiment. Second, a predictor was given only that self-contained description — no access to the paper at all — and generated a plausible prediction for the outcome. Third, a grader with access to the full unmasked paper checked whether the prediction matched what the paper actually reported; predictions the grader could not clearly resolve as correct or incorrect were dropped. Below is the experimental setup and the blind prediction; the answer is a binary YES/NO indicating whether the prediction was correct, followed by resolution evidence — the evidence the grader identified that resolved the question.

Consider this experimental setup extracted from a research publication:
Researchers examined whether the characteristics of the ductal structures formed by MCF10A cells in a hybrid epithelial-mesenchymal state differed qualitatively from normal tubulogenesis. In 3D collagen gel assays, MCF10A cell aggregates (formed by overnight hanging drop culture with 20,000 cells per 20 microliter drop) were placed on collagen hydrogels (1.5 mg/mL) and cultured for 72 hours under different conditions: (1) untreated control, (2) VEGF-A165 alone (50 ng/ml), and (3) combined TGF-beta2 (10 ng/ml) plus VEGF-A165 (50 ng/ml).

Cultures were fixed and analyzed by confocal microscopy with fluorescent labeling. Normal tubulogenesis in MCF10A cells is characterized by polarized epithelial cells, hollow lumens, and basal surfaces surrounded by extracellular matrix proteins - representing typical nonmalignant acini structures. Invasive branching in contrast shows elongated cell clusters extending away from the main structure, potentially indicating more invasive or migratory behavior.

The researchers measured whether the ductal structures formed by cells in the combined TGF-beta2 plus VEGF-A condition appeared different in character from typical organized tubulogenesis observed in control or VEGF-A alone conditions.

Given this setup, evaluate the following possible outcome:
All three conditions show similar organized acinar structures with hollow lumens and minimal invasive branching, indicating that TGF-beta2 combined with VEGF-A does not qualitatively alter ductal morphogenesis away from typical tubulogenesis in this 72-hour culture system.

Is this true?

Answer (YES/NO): NO